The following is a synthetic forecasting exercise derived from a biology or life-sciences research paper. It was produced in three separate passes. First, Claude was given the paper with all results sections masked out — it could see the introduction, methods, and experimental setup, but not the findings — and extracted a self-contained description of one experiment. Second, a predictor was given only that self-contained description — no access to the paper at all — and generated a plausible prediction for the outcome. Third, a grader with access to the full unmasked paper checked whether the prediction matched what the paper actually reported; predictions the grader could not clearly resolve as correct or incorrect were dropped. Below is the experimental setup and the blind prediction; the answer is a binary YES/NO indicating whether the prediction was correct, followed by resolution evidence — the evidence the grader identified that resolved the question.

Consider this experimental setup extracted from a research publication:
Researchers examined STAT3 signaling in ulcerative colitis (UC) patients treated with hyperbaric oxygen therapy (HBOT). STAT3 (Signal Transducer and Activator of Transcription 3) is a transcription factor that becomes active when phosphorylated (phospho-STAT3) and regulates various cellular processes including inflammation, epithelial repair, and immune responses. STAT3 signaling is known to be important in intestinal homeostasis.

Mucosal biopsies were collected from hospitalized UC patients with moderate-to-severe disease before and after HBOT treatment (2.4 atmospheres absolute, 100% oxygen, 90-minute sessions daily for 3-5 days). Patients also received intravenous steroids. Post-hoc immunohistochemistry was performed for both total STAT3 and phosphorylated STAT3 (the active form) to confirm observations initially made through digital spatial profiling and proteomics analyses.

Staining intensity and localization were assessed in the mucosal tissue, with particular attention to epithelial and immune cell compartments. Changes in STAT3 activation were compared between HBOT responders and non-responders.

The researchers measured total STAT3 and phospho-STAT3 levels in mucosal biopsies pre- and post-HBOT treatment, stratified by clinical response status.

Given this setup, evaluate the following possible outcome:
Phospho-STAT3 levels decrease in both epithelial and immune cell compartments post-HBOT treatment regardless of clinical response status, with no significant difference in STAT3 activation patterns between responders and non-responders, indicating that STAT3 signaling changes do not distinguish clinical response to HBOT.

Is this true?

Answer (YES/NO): NO